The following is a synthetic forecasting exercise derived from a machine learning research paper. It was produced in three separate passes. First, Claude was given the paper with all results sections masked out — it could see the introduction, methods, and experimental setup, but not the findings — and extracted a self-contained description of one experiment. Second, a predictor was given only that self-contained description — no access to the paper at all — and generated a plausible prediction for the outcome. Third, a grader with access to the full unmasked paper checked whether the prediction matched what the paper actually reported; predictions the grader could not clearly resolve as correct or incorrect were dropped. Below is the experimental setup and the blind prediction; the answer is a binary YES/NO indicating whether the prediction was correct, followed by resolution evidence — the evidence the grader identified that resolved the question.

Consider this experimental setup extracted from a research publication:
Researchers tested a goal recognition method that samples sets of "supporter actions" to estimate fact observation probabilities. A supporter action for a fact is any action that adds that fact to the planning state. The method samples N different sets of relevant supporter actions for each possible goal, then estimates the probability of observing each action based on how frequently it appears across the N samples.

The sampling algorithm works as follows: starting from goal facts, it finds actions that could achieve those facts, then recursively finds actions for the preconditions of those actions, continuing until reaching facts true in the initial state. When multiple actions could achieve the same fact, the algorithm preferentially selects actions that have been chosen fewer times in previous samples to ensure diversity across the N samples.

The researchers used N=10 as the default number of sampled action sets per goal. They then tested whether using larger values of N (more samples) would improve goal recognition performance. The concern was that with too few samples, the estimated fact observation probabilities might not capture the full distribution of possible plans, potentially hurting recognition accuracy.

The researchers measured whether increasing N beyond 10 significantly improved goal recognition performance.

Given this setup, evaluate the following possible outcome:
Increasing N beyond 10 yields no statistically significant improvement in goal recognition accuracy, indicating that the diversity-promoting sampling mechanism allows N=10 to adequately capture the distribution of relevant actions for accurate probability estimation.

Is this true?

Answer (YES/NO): YES